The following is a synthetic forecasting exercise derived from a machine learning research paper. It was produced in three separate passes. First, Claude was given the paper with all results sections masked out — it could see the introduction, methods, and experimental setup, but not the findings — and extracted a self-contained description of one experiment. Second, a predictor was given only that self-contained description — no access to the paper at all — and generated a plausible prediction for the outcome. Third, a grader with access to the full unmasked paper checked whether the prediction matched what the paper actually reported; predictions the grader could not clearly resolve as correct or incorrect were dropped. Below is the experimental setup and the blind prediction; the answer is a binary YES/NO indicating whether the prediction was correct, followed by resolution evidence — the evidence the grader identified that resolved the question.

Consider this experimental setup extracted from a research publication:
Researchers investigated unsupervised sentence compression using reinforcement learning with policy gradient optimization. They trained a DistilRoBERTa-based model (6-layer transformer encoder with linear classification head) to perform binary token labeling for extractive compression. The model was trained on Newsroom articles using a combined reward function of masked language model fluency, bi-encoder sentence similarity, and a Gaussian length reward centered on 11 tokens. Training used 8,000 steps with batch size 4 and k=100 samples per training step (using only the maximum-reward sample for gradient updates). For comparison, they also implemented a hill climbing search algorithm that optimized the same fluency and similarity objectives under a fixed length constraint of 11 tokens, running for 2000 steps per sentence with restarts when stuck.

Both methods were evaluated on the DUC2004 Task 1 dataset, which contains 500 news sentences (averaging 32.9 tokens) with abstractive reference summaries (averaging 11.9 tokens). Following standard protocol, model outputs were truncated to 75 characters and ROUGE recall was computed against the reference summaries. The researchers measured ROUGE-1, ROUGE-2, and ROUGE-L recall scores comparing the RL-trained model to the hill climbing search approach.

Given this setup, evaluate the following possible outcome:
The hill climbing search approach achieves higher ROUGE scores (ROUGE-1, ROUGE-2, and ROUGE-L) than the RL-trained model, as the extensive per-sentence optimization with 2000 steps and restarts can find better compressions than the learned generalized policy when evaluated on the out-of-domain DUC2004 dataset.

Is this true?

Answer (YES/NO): YES